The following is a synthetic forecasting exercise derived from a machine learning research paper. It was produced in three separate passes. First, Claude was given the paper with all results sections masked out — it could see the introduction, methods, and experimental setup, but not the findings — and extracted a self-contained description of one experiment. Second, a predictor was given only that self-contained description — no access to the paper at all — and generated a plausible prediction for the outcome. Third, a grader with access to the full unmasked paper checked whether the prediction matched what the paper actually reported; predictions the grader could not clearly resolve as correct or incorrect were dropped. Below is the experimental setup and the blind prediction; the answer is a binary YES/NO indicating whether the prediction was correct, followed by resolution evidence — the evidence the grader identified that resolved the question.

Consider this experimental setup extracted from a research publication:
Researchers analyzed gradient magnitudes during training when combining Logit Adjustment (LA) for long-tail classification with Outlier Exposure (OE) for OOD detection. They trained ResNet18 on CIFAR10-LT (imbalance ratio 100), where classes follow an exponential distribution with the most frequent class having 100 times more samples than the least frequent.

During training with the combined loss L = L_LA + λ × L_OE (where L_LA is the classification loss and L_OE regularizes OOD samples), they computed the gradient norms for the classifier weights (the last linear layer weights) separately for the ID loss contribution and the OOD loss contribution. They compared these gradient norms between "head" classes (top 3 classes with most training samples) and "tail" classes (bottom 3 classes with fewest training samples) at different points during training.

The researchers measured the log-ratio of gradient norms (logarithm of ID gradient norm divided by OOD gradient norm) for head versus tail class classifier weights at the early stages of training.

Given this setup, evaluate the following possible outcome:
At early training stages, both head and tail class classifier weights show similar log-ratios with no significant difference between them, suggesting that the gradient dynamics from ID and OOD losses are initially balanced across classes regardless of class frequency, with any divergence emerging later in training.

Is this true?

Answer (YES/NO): NO